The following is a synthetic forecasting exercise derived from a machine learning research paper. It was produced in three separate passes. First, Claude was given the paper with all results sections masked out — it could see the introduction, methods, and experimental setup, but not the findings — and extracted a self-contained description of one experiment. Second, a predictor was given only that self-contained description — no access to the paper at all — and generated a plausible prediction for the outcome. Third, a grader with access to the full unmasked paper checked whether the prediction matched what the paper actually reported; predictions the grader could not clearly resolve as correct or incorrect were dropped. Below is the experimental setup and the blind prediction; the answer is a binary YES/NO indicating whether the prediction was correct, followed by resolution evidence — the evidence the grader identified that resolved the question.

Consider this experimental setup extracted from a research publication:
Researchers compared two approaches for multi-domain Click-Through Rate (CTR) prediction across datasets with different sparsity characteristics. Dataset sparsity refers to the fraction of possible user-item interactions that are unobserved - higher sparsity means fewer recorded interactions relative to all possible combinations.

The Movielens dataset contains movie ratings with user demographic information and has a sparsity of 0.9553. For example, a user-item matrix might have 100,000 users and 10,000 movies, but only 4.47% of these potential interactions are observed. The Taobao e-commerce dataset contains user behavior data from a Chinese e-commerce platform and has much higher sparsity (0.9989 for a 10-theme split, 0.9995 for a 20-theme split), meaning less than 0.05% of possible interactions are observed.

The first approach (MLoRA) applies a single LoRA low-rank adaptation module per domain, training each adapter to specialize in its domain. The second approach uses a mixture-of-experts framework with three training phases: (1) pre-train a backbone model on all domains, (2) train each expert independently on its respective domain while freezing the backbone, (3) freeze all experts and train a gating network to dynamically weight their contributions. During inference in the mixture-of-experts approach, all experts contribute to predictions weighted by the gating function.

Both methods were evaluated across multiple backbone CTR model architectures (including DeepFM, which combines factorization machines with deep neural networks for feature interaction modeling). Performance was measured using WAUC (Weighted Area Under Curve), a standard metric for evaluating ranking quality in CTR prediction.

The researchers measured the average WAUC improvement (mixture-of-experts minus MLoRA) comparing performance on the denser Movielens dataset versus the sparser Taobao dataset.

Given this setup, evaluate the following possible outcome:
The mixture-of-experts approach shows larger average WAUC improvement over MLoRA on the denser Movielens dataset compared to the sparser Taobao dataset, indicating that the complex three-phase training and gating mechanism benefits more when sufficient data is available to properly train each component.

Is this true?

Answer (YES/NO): NO